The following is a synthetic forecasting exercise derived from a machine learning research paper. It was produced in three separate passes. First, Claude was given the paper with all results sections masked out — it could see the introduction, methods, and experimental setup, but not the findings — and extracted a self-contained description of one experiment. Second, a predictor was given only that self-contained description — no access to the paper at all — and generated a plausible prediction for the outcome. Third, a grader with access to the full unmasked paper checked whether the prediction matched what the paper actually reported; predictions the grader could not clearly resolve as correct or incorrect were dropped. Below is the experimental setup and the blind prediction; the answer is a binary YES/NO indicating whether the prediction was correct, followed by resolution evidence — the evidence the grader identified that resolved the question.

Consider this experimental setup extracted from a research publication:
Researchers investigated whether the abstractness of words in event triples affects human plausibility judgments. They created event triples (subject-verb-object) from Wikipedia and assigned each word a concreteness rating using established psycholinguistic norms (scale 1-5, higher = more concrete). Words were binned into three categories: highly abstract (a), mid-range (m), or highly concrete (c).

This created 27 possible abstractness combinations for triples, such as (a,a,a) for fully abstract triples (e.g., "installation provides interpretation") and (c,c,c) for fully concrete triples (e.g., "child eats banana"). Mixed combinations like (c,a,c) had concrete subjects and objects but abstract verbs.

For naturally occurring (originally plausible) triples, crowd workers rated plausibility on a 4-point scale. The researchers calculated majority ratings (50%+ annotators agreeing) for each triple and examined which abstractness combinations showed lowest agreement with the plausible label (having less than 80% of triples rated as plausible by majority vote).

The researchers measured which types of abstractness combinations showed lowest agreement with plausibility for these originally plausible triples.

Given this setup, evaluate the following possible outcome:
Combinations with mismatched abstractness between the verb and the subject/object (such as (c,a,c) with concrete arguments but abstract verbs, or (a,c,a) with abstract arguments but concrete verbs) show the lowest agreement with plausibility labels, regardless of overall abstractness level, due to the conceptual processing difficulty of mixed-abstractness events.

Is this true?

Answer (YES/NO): NO